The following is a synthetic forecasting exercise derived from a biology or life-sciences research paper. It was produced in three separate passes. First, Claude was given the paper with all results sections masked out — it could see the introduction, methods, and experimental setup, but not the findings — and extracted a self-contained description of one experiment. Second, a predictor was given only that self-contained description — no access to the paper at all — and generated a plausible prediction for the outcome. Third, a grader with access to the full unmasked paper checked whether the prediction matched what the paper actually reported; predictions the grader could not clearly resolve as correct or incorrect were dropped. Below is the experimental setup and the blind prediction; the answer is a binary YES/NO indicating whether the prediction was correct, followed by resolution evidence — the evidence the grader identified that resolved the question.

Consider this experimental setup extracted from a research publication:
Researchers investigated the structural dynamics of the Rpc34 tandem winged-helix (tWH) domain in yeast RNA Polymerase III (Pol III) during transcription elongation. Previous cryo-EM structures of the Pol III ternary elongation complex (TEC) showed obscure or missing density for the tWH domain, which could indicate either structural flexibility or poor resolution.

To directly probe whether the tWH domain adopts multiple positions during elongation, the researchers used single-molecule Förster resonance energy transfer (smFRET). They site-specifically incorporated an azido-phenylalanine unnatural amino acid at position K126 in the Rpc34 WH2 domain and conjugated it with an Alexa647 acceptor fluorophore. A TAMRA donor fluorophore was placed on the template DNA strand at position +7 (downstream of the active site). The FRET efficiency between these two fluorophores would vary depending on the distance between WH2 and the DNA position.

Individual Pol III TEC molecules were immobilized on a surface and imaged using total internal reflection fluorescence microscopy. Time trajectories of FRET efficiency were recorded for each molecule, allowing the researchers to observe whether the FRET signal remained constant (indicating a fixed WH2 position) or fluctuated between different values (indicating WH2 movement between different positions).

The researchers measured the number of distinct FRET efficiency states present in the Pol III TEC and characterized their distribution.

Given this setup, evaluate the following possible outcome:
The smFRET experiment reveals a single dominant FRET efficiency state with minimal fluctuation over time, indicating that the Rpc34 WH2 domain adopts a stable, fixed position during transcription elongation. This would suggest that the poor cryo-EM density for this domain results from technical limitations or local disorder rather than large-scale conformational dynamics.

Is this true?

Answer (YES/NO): NO